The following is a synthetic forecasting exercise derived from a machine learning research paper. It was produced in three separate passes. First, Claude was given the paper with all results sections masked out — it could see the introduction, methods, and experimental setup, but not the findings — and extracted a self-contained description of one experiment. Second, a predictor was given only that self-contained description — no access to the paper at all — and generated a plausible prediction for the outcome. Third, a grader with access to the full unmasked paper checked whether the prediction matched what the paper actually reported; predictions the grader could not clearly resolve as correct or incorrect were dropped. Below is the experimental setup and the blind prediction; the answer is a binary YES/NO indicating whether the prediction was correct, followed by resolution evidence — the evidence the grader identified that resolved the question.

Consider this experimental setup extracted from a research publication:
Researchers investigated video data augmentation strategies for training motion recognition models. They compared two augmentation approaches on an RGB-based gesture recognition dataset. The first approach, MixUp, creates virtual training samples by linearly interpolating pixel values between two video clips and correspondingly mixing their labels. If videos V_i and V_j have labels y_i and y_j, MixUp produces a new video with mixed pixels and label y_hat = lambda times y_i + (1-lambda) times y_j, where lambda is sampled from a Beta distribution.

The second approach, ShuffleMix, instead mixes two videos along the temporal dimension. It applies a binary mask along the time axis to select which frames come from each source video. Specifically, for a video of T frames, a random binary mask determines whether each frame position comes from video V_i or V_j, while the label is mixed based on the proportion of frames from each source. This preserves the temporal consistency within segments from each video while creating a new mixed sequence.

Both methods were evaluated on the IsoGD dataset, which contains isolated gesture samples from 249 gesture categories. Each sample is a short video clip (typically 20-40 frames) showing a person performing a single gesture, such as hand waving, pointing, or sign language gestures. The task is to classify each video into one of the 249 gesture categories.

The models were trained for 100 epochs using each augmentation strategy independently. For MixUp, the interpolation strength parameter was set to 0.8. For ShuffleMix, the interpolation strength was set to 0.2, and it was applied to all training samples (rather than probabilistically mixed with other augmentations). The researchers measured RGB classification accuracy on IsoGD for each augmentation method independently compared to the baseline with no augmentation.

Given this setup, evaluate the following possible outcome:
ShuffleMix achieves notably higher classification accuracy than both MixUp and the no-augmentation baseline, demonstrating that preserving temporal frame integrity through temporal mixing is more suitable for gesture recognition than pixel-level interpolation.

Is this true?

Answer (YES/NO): NO